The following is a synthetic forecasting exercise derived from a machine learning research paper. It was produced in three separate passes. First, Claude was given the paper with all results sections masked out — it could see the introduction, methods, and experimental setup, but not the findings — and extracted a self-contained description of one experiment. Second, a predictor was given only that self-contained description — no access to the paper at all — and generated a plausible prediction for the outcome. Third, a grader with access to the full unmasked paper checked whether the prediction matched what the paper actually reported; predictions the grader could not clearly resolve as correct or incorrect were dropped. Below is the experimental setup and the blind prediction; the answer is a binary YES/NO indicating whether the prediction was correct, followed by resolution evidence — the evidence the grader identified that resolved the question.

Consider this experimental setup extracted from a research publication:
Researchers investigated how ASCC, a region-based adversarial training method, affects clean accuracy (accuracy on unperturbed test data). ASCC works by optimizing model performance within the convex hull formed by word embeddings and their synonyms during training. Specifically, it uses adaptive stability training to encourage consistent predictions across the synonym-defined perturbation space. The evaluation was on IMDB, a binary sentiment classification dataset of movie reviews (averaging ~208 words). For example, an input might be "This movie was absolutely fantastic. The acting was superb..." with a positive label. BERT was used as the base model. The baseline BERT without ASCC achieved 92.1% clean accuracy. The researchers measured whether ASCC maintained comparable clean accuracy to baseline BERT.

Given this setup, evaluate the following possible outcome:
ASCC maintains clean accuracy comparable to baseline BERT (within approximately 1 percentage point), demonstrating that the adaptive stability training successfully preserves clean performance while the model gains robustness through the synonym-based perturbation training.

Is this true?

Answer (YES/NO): NO